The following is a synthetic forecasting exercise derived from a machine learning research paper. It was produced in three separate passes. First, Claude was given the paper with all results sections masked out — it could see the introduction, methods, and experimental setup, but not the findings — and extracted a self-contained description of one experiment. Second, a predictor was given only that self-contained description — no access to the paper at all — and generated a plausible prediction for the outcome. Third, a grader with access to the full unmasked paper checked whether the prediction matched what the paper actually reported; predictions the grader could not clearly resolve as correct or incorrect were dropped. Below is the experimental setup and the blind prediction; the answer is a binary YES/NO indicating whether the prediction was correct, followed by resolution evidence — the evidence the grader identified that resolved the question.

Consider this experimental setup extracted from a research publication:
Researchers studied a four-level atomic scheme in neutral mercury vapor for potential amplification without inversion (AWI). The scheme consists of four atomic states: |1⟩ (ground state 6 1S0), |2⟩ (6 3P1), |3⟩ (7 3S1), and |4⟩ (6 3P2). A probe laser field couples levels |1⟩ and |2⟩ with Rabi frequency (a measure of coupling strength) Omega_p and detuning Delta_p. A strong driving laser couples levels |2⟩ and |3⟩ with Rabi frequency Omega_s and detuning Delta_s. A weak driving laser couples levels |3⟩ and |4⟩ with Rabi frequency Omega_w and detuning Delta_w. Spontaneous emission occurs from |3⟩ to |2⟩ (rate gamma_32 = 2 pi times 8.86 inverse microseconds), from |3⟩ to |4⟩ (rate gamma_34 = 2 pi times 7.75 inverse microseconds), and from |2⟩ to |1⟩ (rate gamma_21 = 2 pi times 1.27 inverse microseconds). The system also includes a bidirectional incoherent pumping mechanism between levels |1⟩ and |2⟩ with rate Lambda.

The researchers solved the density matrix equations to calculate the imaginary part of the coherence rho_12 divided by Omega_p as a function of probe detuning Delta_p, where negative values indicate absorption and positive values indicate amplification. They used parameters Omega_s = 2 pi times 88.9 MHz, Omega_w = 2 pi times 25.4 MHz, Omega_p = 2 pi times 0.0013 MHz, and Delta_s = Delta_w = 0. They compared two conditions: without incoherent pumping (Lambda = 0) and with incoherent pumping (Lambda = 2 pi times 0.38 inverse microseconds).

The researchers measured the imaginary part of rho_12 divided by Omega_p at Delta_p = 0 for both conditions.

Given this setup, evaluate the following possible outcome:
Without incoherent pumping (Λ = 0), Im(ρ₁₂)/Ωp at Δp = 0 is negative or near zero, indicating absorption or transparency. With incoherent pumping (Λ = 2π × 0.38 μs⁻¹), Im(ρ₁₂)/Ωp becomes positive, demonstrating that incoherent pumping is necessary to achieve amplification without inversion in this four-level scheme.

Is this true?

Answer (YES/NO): YES